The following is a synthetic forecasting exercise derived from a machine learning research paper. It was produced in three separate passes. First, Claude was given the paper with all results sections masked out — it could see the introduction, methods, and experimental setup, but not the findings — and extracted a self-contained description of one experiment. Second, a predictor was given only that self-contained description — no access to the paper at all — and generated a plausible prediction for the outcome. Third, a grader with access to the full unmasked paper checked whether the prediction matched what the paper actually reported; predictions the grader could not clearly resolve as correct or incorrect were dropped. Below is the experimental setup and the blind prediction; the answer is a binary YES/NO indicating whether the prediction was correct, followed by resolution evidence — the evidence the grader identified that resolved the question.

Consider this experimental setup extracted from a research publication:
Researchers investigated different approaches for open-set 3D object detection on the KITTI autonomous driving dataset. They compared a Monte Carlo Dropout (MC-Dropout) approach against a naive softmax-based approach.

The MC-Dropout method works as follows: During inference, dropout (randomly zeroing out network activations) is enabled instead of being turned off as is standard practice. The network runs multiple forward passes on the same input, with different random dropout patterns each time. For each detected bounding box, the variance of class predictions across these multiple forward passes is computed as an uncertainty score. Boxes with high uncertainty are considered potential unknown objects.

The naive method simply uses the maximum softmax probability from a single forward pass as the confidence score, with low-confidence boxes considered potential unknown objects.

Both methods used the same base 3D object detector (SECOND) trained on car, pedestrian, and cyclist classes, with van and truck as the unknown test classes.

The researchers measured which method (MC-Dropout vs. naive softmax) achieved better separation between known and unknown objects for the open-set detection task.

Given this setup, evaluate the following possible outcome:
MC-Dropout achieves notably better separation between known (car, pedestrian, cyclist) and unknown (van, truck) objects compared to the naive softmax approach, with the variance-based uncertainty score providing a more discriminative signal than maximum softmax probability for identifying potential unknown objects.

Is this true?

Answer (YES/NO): NO